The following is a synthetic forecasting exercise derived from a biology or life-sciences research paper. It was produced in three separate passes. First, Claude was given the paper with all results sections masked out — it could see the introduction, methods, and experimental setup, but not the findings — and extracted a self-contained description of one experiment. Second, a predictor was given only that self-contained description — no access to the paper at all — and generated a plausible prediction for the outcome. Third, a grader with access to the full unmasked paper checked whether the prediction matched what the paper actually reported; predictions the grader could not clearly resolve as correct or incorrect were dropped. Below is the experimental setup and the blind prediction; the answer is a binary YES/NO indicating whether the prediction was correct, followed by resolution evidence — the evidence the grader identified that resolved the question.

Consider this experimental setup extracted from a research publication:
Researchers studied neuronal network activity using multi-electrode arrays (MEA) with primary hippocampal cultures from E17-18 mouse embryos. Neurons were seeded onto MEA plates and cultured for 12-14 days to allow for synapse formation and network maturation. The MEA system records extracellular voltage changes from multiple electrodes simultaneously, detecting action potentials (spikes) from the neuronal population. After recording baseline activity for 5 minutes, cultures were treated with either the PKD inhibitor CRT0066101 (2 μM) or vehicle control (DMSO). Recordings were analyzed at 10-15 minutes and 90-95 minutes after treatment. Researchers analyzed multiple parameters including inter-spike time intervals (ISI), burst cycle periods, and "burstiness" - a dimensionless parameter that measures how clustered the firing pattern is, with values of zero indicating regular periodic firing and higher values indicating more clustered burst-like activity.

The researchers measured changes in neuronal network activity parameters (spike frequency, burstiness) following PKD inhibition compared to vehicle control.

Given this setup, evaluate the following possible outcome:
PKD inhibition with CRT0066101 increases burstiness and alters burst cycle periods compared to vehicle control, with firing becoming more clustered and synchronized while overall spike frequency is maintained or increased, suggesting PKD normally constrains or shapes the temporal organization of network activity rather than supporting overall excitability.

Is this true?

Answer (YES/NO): YES